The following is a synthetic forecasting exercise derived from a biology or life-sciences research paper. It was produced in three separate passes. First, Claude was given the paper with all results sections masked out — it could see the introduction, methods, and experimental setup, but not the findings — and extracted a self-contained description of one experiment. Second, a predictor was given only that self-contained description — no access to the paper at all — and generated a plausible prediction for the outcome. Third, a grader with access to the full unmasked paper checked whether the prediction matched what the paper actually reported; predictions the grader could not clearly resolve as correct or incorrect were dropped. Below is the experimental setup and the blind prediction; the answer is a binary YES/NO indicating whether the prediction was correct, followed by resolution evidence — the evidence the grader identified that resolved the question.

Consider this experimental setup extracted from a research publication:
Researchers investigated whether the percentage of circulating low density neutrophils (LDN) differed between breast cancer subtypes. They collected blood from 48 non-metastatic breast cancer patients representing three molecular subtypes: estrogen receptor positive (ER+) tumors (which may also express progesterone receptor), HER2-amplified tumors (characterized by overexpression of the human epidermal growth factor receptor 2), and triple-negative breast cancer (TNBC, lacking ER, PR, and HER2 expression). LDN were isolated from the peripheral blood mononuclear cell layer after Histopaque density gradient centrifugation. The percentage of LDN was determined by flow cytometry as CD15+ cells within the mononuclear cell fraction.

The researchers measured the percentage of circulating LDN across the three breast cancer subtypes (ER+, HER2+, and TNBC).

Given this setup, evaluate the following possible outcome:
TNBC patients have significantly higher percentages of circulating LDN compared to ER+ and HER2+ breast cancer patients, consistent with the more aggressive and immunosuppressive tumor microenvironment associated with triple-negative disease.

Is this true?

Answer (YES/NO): NO